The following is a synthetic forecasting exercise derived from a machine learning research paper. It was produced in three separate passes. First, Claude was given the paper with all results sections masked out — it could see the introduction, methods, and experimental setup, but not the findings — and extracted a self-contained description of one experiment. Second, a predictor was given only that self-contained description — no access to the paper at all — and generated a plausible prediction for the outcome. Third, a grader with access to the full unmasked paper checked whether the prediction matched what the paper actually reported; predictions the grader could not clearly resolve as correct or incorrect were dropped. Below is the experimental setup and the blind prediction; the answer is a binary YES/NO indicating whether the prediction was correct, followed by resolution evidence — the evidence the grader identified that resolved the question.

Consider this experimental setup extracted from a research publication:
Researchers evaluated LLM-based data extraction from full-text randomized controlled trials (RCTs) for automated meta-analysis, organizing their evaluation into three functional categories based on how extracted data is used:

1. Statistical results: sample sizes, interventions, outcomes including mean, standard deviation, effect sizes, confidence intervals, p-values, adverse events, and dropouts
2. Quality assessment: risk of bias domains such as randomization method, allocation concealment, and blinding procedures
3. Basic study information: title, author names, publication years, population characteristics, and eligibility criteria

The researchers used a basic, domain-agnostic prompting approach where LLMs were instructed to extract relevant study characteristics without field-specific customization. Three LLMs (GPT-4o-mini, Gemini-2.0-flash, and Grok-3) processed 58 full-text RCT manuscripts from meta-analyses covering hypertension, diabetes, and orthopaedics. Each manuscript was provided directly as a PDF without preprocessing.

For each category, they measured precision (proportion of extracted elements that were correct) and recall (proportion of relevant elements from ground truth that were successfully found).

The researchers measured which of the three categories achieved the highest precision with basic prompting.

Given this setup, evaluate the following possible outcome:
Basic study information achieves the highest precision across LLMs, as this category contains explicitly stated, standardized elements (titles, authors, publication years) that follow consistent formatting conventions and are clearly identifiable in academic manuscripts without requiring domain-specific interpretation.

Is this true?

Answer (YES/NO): NO